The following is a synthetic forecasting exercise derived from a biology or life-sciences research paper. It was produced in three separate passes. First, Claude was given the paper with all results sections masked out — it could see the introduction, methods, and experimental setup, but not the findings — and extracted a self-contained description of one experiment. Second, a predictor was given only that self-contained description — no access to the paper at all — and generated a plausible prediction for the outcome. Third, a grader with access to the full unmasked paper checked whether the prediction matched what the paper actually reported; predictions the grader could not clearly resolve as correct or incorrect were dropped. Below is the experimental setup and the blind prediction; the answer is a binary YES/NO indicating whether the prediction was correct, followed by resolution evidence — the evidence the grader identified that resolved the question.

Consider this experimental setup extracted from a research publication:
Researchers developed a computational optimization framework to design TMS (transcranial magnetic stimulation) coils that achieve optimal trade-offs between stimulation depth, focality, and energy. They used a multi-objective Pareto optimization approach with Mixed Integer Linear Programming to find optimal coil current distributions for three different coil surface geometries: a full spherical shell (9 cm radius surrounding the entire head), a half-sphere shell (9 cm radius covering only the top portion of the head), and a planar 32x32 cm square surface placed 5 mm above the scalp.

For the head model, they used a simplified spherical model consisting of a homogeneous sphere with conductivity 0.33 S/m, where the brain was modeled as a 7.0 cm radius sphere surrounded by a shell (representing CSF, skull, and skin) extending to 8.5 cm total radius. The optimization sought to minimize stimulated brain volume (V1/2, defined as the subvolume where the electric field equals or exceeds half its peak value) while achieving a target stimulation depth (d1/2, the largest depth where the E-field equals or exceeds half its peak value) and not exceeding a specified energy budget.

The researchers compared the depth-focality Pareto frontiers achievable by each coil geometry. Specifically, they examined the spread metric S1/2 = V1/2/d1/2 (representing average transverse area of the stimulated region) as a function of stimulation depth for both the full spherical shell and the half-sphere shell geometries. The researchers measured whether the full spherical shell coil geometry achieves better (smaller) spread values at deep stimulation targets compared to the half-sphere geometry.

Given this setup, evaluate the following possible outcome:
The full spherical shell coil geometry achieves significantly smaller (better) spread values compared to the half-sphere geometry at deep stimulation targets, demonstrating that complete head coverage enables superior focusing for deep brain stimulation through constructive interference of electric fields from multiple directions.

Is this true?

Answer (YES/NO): NO